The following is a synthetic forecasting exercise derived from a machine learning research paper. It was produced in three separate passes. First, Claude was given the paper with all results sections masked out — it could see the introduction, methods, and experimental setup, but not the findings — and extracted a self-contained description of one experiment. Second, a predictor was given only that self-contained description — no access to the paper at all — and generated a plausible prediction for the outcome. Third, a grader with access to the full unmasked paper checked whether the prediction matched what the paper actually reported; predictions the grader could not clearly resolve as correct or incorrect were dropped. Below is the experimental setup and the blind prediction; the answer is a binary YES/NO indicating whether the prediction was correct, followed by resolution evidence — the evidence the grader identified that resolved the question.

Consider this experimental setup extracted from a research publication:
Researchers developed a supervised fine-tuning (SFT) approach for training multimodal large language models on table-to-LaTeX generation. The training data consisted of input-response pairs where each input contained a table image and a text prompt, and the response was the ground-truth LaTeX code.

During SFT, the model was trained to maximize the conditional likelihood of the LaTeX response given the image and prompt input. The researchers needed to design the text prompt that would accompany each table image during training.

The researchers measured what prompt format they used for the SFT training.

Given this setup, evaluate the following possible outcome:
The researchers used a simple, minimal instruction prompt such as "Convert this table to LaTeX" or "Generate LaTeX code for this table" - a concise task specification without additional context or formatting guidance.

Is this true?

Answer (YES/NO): YES